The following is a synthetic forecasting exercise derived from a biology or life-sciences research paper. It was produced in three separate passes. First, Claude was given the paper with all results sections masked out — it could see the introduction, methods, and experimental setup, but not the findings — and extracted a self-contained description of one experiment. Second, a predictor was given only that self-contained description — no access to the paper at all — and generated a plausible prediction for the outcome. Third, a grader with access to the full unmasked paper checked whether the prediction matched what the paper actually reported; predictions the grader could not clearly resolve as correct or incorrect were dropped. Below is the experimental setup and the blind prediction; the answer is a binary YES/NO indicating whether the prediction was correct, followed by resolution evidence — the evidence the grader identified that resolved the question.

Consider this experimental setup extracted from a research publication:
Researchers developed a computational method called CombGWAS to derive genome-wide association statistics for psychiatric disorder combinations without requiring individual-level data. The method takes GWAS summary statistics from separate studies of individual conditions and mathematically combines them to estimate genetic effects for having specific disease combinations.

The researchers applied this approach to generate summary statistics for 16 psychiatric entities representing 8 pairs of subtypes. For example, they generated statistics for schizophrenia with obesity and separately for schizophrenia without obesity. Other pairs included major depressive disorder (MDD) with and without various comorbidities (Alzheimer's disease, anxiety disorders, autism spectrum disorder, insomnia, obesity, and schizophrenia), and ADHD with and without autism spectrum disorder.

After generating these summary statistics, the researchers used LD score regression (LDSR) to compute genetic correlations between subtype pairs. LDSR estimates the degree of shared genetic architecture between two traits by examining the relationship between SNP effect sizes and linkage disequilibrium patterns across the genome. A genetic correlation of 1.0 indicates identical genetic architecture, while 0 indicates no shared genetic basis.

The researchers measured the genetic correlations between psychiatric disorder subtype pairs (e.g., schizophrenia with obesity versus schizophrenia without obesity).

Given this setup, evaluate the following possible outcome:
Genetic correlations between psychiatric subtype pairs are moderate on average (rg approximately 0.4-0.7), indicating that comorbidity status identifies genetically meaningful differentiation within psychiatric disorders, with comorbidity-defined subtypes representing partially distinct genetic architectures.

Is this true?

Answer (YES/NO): NO